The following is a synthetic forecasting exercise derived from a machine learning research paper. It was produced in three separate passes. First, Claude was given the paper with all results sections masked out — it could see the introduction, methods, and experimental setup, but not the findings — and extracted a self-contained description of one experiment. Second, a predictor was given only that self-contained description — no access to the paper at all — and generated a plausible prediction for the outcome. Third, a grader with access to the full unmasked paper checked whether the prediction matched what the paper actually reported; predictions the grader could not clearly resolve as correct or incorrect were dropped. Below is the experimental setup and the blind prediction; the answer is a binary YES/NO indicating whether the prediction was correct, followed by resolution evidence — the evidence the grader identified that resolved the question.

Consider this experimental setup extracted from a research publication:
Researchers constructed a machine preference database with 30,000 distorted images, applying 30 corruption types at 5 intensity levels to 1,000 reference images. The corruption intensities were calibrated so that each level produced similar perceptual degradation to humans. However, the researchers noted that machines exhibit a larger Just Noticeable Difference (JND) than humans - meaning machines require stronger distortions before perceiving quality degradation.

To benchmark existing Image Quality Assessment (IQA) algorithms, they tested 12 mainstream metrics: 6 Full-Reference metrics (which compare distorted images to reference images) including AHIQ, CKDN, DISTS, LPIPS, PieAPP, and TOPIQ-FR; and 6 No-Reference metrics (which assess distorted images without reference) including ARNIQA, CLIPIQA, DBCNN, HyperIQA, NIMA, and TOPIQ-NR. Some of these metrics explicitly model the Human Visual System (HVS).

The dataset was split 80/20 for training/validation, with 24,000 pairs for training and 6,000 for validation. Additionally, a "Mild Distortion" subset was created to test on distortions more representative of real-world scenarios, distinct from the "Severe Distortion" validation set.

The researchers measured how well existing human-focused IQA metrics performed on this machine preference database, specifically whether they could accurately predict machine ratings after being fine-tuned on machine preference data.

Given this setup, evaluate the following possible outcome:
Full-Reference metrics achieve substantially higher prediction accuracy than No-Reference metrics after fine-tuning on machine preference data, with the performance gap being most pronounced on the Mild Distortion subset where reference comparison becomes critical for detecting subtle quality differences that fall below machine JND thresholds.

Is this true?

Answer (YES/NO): NO